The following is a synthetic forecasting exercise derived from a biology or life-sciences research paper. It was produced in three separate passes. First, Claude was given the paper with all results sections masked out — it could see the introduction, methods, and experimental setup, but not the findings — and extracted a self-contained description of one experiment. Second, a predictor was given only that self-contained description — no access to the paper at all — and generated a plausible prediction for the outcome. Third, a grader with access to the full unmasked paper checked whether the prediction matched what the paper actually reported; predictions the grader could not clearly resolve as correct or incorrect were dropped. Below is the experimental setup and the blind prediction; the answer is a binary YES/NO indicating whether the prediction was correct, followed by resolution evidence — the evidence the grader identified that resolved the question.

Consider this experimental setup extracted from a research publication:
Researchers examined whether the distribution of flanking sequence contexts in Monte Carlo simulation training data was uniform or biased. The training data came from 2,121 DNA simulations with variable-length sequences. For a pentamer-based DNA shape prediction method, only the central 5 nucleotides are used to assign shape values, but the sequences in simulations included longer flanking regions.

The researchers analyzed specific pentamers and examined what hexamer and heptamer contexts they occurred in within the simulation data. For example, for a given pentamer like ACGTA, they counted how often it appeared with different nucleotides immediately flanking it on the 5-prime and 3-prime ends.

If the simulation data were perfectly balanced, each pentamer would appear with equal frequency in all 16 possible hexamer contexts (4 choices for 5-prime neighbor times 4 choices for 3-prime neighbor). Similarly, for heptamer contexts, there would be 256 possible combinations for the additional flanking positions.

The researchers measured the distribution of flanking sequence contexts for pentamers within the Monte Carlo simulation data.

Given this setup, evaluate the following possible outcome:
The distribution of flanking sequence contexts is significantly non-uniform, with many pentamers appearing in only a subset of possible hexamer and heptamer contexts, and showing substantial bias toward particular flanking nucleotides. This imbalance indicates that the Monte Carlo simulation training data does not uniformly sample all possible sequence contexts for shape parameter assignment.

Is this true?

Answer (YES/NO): YES